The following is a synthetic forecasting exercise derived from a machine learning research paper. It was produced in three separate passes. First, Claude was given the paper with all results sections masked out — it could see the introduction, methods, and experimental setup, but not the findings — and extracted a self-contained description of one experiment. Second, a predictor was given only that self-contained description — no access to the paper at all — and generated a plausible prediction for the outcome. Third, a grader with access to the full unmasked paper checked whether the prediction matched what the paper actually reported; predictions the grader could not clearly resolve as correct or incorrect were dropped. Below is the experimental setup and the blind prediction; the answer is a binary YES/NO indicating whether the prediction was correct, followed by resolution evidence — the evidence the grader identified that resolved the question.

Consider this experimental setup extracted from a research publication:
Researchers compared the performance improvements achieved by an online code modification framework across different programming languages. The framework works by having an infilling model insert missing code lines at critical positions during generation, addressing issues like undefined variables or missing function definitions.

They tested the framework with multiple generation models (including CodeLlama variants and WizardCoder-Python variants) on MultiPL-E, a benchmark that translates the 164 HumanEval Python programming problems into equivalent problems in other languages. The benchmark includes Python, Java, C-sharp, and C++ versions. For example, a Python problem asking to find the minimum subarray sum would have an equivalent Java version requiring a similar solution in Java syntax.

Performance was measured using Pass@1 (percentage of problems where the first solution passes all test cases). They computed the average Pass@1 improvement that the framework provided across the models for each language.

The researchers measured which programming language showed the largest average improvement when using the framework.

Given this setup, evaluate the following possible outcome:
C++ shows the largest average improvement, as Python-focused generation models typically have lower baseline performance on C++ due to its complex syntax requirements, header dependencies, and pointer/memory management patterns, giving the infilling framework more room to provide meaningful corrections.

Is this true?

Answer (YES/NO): NO